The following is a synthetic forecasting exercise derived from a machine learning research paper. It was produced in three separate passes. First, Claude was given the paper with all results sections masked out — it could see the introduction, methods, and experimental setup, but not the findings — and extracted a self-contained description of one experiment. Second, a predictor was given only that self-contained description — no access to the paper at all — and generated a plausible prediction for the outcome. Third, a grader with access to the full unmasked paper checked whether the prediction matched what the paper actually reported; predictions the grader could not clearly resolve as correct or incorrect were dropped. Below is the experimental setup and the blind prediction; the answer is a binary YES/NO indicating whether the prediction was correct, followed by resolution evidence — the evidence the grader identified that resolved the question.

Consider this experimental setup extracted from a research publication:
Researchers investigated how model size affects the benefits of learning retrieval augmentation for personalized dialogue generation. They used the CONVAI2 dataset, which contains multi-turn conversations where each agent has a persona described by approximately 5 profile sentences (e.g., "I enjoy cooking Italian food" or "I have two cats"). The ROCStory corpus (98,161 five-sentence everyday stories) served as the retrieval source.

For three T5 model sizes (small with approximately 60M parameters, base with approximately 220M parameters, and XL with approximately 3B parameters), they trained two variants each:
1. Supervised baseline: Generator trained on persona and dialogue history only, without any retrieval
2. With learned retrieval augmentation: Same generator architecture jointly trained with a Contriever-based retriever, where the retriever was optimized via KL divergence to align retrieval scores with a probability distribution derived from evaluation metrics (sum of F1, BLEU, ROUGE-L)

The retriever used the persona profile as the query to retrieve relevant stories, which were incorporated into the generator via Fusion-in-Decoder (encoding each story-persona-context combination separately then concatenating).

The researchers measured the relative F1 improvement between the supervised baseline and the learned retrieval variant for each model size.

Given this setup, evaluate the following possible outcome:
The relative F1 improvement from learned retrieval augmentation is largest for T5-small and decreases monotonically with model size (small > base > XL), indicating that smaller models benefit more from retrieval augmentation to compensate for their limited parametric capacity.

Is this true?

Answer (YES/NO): NO